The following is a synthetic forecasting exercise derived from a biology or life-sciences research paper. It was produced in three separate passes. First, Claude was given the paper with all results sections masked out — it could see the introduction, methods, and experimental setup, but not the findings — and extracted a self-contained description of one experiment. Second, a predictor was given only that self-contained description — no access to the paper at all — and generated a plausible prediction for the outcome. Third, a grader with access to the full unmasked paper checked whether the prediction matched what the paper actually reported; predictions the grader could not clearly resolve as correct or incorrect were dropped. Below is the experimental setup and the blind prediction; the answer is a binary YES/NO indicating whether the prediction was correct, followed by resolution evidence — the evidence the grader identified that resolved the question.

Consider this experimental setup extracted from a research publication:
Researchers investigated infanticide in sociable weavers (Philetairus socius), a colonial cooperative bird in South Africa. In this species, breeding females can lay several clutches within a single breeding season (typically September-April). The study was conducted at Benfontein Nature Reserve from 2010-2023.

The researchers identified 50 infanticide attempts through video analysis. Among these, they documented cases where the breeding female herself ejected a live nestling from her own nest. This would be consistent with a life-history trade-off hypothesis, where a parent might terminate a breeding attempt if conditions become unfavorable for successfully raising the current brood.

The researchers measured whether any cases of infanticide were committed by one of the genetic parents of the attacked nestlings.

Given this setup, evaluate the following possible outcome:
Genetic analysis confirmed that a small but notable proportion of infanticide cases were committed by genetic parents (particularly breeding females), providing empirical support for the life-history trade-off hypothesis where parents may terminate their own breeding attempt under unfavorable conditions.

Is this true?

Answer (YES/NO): NO